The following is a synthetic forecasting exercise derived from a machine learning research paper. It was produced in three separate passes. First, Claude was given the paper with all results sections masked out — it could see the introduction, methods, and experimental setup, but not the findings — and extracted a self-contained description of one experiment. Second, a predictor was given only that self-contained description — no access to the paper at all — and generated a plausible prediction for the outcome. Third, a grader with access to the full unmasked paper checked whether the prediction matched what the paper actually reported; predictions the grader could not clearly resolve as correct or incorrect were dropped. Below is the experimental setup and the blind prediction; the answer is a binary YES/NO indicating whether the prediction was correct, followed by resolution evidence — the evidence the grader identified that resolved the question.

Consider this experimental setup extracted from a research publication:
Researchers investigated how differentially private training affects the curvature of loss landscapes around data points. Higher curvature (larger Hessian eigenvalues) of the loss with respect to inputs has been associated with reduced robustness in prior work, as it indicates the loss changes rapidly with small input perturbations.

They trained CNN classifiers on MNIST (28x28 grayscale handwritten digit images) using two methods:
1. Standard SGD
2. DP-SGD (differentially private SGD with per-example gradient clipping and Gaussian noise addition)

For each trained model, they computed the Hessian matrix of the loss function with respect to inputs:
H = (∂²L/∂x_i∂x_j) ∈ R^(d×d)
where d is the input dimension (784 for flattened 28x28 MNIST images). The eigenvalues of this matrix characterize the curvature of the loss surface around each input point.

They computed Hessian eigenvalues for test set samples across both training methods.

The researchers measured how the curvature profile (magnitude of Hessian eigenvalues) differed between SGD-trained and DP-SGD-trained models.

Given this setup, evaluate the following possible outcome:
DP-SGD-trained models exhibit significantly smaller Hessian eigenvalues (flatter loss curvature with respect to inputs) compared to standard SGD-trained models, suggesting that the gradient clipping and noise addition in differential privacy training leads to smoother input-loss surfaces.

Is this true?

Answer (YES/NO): NO